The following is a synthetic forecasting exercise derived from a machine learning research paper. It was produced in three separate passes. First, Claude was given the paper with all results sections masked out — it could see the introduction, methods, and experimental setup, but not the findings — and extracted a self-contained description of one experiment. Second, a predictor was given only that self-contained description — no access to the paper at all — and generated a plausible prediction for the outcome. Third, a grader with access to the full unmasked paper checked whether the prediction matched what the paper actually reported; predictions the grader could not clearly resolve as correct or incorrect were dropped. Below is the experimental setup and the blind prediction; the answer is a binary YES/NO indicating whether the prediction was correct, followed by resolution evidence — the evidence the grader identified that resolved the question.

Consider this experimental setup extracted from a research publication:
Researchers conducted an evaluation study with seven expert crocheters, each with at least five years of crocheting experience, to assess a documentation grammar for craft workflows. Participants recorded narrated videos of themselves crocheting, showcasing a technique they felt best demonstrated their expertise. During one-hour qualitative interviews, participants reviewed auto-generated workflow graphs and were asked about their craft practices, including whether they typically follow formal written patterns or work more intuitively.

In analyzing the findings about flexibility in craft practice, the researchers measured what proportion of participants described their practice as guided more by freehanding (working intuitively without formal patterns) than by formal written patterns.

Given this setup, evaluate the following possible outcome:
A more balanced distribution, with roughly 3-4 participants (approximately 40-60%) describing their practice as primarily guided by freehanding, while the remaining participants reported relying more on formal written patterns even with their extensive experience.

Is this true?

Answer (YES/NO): YES